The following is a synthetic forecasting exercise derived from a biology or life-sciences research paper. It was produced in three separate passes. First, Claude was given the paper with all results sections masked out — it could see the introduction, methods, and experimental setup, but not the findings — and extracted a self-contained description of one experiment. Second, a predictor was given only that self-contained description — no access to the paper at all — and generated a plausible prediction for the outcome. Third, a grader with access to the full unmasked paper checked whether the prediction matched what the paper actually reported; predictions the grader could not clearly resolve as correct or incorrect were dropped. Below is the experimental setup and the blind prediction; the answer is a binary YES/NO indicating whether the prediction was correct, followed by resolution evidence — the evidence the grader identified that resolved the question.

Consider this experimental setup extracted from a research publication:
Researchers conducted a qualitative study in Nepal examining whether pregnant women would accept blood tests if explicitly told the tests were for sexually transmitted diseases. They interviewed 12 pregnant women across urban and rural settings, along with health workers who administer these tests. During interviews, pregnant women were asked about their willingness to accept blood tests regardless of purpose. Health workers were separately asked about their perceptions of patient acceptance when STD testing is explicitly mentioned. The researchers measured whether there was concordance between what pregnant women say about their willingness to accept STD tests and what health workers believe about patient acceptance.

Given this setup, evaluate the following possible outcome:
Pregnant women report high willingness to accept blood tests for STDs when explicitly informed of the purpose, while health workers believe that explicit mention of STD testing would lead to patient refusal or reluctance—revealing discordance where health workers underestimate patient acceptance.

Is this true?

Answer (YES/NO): YES